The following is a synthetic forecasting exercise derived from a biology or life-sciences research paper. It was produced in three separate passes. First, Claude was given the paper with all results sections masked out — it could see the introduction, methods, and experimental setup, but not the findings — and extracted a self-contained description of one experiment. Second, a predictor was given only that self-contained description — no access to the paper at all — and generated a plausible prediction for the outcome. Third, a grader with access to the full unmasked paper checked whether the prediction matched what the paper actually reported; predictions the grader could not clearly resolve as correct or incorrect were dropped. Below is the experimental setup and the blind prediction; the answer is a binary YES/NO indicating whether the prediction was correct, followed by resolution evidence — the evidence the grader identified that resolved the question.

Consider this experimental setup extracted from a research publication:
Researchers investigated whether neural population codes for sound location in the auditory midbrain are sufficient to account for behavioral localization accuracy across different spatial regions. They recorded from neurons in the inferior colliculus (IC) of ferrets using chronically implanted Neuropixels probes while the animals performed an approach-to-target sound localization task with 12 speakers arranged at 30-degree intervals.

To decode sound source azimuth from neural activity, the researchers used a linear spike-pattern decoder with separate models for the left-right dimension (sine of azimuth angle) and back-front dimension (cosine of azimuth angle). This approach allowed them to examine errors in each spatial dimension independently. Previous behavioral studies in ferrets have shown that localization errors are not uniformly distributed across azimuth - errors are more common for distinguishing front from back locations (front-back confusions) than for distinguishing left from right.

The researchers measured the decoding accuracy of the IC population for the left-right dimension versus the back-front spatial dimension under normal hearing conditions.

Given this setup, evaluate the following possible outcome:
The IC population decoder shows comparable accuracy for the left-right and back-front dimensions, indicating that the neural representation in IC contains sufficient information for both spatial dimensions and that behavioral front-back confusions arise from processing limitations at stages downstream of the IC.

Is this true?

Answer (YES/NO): NO